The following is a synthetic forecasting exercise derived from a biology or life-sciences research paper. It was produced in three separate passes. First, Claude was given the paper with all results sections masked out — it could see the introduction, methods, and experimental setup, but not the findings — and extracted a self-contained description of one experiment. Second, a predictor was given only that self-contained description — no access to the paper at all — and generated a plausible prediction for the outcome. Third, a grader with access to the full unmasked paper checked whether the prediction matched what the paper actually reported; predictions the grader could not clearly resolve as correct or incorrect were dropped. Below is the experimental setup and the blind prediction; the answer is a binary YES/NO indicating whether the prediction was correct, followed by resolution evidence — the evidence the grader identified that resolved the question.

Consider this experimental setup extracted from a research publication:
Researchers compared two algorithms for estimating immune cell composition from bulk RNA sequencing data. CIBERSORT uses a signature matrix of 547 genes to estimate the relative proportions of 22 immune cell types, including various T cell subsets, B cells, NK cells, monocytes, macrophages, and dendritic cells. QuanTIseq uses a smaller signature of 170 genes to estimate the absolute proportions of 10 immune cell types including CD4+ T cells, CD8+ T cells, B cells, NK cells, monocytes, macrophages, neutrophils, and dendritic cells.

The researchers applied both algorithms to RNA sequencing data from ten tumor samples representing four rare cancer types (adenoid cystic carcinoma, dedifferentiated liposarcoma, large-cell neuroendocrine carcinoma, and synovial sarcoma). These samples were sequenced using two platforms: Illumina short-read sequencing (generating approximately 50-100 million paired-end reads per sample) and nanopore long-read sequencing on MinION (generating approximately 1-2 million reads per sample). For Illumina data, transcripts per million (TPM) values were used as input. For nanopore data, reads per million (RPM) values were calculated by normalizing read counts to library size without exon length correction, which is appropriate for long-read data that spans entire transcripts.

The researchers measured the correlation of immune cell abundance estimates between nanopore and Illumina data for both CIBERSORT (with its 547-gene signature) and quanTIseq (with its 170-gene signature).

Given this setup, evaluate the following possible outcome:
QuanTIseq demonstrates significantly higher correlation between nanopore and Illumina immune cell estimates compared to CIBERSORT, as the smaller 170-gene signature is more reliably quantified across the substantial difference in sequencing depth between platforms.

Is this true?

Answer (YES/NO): NO